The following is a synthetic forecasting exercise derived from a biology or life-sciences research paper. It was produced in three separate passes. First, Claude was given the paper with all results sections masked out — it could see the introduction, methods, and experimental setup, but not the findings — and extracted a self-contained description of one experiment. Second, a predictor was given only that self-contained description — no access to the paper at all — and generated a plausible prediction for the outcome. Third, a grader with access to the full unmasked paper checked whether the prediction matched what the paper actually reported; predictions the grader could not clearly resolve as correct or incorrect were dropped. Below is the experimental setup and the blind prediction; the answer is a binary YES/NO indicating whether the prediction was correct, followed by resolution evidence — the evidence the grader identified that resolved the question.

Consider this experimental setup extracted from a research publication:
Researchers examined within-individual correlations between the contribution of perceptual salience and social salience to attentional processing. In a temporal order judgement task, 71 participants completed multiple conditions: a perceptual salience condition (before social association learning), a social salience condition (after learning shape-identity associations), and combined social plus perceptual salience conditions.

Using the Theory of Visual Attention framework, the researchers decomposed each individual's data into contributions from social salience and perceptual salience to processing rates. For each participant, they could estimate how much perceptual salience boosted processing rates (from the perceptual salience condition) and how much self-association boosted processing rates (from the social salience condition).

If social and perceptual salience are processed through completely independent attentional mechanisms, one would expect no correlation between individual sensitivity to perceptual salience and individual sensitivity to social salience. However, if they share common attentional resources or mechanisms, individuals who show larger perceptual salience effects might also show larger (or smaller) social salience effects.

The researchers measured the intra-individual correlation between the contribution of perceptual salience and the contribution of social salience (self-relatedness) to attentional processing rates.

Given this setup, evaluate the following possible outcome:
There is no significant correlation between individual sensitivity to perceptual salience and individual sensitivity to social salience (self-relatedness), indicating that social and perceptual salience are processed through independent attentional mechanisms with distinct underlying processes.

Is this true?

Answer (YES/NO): NO